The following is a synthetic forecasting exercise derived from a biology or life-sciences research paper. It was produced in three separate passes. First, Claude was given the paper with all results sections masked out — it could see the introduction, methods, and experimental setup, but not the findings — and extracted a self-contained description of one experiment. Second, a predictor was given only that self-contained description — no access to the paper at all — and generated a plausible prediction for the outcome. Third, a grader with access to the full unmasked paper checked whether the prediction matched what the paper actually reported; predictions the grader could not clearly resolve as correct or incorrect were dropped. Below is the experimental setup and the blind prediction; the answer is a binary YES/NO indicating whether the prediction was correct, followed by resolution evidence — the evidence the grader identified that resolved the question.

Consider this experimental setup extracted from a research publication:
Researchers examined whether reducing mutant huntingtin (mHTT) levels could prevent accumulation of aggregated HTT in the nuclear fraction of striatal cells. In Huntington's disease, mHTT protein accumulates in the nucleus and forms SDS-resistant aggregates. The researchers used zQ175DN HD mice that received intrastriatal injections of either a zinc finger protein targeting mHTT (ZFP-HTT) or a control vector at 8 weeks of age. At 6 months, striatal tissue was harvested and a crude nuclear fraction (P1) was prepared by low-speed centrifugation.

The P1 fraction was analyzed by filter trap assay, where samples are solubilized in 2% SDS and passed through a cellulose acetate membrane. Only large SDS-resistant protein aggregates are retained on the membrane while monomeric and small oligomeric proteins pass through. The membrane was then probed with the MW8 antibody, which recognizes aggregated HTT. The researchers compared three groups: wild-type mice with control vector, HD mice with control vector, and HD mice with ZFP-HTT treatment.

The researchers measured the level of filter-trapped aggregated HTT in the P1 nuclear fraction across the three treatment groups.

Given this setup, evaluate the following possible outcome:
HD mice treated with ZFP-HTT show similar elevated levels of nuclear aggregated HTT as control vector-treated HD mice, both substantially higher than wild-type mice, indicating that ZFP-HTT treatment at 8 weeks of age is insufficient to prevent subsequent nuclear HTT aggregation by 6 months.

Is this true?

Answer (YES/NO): NO